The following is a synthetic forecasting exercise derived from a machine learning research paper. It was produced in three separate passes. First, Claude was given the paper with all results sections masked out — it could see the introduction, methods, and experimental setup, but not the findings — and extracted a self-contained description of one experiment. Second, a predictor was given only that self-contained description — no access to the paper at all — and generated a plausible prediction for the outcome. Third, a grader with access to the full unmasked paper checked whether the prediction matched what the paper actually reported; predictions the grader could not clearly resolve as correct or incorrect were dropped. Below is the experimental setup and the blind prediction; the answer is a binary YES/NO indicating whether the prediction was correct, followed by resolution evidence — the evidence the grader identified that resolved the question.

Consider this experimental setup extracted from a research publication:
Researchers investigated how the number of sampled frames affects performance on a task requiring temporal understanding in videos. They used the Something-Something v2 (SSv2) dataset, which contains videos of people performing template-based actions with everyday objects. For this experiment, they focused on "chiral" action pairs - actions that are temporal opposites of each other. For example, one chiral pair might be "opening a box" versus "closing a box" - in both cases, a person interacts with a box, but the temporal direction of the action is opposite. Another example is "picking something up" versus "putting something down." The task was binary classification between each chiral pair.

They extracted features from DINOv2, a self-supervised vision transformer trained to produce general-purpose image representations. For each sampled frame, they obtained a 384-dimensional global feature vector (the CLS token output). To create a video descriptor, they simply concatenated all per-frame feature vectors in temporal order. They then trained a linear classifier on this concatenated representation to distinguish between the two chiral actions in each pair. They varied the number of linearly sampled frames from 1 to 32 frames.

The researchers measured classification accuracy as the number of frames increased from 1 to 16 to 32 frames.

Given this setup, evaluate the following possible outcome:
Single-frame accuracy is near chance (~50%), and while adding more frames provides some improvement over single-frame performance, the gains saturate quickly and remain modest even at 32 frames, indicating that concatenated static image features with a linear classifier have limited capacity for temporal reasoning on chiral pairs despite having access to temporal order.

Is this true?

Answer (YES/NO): NO